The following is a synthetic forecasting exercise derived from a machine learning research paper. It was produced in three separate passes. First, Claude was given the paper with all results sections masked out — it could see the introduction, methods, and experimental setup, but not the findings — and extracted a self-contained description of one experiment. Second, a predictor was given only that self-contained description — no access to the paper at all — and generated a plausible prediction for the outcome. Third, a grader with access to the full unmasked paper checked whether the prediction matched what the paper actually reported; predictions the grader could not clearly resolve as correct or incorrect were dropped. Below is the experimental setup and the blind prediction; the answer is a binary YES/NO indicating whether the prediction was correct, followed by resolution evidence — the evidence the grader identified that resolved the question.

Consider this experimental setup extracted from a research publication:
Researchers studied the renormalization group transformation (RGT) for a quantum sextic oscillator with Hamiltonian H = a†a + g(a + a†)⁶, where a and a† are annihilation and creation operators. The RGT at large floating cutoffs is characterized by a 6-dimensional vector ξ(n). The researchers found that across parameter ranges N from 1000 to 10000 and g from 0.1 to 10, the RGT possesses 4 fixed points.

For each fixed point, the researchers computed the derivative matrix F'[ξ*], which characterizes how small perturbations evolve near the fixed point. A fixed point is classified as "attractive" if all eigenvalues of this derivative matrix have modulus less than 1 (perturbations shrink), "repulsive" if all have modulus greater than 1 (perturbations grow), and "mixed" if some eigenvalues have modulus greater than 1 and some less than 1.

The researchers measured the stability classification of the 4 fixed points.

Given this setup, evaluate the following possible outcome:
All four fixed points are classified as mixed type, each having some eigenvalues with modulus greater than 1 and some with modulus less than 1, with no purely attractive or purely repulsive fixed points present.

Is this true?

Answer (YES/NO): NO